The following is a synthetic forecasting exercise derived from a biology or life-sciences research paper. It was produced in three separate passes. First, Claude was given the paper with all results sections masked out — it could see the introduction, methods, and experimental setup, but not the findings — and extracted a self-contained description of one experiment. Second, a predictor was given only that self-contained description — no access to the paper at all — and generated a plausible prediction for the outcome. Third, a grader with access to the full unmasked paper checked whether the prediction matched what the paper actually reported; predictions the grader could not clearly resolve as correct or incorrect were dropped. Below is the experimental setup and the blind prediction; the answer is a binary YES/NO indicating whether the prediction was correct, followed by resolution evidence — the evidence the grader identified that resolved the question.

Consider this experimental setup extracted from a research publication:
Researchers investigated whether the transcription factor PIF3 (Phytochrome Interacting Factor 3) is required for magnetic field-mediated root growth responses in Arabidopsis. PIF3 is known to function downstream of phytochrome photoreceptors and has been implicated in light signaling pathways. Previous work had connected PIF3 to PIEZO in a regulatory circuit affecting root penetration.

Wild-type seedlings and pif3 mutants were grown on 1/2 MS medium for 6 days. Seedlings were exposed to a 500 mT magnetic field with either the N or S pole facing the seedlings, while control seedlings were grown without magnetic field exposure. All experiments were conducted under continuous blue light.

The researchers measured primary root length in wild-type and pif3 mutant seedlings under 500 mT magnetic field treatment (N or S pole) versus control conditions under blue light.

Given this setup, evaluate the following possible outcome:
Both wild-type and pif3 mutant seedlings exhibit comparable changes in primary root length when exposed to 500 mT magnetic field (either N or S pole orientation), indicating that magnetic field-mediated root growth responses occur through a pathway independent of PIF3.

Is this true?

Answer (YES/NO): NO